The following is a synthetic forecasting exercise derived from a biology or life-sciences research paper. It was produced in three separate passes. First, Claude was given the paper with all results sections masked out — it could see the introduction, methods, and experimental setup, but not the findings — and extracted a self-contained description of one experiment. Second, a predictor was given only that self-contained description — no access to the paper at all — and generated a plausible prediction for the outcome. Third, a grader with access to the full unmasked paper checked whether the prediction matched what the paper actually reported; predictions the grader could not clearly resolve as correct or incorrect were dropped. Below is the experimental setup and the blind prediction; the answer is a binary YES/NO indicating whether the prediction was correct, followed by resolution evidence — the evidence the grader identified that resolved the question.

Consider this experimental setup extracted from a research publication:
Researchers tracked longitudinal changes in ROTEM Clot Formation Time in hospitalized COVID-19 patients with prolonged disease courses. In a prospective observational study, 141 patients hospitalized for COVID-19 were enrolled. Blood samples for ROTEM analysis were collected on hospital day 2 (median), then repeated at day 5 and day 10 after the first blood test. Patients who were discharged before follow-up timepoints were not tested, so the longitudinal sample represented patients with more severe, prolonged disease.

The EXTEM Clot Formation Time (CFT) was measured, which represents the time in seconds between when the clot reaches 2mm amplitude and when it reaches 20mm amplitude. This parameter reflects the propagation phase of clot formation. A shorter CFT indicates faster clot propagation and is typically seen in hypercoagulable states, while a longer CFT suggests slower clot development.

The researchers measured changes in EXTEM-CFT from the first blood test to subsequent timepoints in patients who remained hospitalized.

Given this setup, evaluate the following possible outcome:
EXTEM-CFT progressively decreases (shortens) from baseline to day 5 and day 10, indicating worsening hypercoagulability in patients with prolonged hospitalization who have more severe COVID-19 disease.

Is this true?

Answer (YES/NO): NO